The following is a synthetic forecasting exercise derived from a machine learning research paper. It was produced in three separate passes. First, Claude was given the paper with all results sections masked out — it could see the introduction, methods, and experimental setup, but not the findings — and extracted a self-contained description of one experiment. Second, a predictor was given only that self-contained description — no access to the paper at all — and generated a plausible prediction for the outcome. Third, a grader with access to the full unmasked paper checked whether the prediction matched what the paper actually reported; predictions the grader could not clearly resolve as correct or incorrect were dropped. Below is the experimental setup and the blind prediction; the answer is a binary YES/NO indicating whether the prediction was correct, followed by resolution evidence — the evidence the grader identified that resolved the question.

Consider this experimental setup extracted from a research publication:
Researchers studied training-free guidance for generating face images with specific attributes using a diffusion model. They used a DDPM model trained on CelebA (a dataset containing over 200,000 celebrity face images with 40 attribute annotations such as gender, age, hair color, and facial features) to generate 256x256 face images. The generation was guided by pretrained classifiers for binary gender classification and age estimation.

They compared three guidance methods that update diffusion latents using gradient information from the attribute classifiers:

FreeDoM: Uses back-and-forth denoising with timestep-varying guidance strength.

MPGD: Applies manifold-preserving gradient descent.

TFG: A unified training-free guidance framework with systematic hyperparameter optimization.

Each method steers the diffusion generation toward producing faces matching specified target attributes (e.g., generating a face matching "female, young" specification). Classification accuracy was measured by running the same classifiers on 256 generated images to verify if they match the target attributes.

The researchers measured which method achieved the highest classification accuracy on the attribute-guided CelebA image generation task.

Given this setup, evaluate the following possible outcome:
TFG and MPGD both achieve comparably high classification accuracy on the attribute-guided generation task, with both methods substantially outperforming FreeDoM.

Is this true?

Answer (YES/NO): NO